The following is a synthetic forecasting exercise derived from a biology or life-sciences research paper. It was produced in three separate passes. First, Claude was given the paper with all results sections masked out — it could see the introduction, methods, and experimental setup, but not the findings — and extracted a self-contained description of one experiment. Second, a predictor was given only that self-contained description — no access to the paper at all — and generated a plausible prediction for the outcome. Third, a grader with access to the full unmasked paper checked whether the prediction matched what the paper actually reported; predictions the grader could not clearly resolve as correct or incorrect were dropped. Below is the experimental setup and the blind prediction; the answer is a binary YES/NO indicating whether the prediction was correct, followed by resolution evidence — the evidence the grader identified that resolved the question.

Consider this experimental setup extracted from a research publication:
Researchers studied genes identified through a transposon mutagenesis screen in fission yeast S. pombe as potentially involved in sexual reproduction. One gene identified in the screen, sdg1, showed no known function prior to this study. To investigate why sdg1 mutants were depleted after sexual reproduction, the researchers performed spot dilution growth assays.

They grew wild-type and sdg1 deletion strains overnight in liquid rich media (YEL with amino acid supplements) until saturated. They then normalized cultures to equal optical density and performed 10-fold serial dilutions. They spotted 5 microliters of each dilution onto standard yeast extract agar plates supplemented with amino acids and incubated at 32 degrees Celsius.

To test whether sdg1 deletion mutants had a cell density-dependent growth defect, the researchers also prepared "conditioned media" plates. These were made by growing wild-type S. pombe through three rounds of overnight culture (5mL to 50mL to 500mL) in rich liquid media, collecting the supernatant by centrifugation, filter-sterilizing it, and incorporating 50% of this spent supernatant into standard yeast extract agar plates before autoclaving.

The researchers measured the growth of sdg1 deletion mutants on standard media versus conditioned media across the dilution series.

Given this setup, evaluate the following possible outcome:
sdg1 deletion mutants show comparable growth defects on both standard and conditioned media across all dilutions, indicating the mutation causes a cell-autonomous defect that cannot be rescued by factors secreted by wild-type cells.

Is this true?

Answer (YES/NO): NO